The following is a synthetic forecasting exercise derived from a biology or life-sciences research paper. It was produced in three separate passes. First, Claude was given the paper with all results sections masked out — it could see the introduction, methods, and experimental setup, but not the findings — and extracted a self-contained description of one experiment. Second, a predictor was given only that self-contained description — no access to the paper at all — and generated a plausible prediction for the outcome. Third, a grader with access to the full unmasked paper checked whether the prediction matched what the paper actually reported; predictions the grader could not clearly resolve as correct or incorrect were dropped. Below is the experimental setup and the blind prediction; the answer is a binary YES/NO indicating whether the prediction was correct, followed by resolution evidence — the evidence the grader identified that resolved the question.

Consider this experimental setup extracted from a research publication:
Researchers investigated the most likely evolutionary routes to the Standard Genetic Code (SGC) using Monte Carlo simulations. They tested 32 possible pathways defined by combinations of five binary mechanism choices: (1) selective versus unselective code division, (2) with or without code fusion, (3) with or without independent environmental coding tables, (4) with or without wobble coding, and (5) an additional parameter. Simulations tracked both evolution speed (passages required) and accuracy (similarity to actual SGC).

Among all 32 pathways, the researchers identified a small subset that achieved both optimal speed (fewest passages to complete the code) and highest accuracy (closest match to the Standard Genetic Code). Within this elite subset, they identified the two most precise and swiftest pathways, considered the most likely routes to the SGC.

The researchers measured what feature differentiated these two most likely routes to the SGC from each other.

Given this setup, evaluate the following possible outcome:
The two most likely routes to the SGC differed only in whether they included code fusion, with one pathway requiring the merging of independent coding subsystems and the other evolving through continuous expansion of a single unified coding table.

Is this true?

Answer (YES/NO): NO